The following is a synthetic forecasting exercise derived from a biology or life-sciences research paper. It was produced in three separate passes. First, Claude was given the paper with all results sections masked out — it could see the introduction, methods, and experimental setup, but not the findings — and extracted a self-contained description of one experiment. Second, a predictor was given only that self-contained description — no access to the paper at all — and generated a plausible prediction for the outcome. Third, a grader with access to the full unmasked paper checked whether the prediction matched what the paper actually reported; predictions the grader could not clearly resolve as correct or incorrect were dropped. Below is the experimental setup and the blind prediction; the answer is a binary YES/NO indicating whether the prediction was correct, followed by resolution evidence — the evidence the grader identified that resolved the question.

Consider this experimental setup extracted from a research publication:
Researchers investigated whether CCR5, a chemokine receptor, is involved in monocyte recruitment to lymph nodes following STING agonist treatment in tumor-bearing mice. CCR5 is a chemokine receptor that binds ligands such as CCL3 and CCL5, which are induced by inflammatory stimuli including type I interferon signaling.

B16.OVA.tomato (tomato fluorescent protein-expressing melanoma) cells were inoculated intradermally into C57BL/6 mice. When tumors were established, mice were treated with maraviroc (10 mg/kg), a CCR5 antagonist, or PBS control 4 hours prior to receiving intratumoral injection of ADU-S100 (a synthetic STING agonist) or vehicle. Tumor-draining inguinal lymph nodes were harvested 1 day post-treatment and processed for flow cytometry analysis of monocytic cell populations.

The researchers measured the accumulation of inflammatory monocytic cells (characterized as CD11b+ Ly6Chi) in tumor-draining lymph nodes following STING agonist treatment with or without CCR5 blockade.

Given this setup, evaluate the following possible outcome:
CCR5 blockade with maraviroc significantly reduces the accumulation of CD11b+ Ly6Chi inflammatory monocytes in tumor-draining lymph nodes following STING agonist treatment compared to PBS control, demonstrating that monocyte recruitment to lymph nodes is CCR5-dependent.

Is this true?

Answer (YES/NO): YES